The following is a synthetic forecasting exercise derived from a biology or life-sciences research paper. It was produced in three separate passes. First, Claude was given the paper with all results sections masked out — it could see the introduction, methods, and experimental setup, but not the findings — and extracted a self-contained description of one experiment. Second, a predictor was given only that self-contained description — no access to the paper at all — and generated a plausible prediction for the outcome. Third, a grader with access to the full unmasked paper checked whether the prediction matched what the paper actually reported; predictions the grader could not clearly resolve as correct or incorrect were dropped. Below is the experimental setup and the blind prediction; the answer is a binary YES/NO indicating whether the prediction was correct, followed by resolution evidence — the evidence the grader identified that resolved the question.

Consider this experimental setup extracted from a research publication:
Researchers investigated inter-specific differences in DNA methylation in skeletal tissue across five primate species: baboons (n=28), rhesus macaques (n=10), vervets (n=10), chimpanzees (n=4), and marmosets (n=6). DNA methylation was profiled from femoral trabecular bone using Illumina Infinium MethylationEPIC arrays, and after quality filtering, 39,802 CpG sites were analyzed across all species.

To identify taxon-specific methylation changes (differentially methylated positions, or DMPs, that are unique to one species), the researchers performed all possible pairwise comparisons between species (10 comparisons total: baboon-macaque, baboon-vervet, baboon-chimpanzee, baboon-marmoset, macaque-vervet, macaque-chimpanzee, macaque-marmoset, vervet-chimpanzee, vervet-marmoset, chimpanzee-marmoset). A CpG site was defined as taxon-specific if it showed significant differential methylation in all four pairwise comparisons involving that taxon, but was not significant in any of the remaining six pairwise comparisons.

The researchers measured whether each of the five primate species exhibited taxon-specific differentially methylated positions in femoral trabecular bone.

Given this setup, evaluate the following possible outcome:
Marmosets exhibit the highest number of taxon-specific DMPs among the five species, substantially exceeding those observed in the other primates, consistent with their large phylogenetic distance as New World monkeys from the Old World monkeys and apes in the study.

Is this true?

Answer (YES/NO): YES